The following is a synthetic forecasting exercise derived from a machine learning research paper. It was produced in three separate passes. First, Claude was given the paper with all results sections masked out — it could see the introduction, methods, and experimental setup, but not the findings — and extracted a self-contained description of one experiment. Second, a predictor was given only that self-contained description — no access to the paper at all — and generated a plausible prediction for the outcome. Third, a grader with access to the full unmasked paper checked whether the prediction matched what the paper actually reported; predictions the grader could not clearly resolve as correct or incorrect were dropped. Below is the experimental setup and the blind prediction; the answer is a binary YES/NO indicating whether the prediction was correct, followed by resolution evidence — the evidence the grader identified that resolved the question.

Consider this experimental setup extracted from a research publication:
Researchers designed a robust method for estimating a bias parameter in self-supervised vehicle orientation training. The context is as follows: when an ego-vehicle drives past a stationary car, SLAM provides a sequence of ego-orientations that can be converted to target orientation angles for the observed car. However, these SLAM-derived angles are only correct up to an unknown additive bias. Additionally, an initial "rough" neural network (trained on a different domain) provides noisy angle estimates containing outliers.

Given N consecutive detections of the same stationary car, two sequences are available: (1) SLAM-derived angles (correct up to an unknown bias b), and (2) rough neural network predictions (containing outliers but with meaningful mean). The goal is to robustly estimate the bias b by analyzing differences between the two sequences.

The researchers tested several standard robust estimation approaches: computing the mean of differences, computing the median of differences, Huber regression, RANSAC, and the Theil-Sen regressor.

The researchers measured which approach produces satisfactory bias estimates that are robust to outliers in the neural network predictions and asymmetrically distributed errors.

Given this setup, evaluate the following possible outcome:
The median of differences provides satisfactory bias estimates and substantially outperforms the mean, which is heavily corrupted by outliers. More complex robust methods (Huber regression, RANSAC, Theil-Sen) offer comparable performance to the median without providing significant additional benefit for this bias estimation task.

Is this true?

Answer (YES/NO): NO